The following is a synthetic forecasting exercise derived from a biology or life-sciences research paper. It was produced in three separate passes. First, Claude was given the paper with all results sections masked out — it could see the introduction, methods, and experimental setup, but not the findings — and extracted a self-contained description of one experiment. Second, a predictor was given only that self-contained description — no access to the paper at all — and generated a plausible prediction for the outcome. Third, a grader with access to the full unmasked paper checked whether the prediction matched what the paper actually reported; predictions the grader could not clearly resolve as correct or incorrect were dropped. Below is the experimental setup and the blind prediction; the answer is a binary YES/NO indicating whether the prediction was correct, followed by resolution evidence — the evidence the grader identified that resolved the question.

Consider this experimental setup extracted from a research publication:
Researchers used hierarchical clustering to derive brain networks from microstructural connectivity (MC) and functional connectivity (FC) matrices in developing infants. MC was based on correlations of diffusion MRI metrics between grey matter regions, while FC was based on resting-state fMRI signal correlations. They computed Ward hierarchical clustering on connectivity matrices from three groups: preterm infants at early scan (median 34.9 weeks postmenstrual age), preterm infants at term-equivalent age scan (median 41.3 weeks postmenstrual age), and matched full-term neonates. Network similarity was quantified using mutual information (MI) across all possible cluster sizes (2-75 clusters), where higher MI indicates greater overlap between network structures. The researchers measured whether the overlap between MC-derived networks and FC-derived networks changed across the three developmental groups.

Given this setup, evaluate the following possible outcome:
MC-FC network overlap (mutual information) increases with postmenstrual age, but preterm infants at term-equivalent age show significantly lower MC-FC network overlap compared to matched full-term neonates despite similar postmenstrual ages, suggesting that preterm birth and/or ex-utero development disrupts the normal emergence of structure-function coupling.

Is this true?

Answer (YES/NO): YES